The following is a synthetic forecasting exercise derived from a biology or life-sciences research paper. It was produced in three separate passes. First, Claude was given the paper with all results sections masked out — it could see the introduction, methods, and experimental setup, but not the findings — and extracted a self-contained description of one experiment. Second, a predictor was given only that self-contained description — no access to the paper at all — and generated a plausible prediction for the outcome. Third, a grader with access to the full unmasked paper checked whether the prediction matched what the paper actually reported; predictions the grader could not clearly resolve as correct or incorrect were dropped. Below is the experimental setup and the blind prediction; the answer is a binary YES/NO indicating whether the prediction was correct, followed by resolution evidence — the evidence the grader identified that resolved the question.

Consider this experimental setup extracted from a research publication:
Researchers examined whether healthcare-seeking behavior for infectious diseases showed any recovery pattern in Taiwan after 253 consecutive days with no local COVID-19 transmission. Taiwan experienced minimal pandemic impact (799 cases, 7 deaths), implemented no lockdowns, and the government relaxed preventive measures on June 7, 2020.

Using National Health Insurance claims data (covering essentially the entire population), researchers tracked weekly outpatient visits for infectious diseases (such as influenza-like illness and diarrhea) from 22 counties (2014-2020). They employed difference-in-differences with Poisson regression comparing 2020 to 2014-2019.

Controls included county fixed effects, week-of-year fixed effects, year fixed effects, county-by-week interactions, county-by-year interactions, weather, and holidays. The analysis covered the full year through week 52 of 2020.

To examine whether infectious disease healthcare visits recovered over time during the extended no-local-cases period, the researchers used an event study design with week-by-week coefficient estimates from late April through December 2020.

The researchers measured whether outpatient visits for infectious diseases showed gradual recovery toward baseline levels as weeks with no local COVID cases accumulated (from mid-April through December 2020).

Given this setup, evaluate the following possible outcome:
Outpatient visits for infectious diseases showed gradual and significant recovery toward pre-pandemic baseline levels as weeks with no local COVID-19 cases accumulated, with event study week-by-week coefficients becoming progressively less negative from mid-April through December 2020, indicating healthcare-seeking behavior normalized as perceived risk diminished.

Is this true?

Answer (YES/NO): NO